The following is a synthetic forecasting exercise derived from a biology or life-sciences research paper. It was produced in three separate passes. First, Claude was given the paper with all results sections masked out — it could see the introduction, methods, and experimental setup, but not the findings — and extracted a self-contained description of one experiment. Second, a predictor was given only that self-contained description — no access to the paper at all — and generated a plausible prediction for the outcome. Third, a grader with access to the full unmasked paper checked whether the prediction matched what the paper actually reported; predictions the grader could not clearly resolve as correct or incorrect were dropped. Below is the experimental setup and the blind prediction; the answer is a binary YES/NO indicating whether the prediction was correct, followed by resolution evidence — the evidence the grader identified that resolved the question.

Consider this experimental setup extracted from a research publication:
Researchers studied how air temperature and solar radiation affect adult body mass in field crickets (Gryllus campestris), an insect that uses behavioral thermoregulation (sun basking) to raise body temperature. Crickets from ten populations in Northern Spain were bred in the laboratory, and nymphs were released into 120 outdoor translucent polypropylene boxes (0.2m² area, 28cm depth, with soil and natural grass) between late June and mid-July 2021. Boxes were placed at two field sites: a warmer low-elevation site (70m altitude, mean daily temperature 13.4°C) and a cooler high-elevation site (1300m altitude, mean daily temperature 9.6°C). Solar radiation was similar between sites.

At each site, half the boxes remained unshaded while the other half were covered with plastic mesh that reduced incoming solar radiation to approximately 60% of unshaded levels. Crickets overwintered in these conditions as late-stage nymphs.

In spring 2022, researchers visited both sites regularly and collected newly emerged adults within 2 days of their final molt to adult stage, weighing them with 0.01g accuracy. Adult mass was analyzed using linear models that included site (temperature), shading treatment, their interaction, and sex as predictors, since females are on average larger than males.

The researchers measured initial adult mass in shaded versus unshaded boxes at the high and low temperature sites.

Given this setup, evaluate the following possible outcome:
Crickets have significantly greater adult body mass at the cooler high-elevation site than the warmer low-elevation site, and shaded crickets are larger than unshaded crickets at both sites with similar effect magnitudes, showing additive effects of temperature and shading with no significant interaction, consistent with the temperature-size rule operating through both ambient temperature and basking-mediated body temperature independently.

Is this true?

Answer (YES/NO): NO